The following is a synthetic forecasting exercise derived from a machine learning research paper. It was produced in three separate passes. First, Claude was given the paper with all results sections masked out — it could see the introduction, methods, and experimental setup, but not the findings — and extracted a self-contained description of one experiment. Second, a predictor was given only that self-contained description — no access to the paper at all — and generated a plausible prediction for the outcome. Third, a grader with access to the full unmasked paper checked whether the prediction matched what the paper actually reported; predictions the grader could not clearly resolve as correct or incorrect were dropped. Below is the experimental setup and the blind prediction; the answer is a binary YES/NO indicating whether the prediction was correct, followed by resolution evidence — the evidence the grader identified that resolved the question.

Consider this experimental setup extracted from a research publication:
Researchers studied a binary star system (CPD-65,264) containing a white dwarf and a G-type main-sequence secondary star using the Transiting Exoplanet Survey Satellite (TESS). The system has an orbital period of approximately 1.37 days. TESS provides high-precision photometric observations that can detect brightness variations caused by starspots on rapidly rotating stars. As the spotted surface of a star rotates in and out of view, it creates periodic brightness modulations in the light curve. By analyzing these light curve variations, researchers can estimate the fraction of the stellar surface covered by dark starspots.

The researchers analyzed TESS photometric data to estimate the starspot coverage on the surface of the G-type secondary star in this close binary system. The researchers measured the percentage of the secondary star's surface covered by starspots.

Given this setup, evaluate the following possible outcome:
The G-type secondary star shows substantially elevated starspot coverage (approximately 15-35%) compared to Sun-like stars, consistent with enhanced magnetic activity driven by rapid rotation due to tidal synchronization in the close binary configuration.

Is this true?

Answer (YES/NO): NO